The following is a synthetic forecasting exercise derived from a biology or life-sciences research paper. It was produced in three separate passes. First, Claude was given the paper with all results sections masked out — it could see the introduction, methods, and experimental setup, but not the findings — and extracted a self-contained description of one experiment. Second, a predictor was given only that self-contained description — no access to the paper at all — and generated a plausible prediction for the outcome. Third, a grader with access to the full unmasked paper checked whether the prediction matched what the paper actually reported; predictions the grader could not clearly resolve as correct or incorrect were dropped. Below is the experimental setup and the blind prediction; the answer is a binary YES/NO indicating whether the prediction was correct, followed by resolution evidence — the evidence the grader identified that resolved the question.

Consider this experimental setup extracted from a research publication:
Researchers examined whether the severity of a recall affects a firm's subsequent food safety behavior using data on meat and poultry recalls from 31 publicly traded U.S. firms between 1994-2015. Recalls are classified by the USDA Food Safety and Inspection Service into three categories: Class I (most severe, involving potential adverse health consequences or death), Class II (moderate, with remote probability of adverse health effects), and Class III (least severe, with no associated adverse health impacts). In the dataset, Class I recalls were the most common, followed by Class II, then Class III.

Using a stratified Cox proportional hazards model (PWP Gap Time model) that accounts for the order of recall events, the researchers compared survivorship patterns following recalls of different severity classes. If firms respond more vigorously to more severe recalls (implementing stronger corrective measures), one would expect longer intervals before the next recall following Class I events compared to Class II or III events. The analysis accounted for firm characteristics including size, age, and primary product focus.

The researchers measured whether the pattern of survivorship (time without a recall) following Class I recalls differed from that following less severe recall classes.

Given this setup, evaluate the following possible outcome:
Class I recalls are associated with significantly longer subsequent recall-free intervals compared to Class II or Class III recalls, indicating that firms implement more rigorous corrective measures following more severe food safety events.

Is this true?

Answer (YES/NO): NO